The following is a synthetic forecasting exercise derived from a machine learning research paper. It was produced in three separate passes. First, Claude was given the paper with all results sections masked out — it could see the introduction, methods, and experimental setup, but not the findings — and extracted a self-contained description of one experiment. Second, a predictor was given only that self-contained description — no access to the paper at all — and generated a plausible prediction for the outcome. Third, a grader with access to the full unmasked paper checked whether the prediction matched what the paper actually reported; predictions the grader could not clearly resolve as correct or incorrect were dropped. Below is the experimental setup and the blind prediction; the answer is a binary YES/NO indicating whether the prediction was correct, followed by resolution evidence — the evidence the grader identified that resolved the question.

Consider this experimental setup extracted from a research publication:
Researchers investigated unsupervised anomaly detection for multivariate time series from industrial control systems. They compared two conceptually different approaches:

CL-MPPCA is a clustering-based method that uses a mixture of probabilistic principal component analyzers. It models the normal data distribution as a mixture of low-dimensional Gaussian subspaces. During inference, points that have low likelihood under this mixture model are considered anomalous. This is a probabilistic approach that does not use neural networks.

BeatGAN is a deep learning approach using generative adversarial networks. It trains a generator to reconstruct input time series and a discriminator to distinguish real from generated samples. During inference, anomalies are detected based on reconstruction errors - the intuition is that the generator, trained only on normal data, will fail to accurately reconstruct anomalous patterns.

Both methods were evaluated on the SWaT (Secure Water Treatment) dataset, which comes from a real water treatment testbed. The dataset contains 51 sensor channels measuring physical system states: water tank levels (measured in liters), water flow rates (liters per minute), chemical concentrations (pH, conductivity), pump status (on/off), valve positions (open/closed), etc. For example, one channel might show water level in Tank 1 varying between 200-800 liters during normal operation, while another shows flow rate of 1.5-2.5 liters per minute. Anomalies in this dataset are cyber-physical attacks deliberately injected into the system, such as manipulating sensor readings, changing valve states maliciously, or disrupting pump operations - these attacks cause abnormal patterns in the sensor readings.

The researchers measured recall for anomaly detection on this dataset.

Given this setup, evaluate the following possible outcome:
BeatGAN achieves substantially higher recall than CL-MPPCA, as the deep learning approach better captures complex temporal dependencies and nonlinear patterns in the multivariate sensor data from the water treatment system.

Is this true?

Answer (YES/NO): YES